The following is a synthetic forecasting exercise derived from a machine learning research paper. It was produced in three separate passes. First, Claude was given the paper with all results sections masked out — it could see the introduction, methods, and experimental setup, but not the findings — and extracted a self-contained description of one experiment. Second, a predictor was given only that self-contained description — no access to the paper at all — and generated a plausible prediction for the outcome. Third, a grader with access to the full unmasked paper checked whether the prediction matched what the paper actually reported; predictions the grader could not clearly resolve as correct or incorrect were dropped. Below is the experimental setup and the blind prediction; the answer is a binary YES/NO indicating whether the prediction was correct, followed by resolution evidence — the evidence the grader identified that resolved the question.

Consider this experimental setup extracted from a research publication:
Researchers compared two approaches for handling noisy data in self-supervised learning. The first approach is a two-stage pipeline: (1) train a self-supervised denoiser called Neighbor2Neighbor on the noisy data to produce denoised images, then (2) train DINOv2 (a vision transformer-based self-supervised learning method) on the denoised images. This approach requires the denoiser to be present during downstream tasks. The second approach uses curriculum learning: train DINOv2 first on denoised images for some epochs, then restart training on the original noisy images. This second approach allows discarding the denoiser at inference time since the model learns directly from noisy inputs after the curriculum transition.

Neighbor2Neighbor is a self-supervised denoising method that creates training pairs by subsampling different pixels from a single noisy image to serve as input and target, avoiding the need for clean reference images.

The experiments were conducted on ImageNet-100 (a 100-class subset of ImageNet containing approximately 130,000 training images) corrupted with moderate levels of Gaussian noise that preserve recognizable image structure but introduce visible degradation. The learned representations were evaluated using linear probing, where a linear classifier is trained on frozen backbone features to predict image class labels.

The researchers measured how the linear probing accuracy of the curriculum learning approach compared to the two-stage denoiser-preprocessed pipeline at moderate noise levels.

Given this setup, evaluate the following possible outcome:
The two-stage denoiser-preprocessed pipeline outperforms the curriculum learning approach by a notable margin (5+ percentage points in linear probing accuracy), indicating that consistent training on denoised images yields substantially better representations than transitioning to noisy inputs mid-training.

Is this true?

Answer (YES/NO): NO